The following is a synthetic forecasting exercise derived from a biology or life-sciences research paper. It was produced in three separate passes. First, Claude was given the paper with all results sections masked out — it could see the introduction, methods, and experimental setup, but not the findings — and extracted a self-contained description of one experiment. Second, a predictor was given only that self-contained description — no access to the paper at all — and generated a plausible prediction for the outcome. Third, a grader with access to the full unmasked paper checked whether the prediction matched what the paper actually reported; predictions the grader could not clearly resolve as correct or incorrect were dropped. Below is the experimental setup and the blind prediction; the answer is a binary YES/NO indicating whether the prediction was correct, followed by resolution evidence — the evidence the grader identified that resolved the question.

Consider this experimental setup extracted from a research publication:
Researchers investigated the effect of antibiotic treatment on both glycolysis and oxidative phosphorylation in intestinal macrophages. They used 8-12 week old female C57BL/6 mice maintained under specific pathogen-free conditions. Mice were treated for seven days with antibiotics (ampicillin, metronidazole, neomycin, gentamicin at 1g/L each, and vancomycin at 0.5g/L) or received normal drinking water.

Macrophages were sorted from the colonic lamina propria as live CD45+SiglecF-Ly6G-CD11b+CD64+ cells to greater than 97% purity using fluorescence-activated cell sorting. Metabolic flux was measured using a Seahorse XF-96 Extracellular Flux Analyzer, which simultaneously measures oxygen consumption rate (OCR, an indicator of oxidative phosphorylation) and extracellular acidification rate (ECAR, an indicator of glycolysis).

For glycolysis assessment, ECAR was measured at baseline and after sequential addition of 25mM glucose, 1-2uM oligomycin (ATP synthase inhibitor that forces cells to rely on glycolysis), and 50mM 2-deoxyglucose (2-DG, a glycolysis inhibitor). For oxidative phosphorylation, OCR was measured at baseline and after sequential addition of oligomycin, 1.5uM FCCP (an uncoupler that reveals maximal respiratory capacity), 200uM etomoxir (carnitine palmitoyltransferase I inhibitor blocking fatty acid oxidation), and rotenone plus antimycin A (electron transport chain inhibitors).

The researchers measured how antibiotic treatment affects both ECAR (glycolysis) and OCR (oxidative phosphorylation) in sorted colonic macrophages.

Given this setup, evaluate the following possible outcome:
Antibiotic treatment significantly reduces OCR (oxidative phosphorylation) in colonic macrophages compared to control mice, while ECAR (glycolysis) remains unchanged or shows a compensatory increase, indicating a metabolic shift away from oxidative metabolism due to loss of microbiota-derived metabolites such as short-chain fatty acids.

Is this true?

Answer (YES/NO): NO